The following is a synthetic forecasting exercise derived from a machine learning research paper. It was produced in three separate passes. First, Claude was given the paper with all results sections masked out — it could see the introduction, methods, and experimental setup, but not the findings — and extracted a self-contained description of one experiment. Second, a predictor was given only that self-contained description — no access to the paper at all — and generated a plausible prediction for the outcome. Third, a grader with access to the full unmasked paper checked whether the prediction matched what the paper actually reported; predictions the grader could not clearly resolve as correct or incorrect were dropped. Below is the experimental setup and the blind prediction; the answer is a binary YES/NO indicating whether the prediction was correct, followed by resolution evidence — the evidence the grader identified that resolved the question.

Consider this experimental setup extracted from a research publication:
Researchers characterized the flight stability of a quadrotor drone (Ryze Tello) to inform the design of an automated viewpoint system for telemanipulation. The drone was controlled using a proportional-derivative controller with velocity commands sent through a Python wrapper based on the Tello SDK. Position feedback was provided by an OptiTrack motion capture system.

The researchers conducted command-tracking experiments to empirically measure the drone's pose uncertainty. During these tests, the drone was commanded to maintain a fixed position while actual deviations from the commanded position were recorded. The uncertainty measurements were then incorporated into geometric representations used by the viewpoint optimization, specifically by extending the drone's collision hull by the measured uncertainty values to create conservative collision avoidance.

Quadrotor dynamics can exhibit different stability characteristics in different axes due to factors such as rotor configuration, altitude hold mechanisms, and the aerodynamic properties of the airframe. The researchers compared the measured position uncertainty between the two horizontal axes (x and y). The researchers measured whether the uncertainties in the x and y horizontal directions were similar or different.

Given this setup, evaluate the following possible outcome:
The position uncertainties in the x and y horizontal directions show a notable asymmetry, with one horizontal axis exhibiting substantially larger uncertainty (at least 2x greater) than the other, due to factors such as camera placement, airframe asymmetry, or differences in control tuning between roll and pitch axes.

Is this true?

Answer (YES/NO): NO